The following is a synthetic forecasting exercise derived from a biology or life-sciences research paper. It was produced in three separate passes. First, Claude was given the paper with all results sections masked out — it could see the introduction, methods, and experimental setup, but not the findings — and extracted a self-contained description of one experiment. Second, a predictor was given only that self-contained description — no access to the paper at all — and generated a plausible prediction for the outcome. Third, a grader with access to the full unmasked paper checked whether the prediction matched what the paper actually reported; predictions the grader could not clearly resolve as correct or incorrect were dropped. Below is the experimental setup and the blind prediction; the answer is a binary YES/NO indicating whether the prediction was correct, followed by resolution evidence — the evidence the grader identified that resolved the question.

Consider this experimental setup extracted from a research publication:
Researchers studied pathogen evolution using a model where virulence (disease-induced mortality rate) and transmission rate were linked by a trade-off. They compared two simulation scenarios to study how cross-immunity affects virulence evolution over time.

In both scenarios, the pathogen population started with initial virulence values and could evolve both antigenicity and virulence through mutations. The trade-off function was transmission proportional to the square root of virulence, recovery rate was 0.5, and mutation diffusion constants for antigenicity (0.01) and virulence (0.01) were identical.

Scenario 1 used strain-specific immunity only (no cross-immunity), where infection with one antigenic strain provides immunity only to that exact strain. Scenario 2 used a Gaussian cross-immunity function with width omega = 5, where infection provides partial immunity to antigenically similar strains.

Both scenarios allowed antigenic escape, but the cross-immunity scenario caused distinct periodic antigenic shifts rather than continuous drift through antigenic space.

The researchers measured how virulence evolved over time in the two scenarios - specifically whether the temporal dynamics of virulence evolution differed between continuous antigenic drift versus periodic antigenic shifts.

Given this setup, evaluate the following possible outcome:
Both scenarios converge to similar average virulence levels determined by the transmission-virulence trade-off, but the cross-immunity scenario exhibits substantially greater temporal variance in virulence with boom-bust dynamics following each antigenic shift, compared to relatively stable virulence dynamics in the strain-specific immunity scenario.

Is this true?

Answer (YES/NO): NO